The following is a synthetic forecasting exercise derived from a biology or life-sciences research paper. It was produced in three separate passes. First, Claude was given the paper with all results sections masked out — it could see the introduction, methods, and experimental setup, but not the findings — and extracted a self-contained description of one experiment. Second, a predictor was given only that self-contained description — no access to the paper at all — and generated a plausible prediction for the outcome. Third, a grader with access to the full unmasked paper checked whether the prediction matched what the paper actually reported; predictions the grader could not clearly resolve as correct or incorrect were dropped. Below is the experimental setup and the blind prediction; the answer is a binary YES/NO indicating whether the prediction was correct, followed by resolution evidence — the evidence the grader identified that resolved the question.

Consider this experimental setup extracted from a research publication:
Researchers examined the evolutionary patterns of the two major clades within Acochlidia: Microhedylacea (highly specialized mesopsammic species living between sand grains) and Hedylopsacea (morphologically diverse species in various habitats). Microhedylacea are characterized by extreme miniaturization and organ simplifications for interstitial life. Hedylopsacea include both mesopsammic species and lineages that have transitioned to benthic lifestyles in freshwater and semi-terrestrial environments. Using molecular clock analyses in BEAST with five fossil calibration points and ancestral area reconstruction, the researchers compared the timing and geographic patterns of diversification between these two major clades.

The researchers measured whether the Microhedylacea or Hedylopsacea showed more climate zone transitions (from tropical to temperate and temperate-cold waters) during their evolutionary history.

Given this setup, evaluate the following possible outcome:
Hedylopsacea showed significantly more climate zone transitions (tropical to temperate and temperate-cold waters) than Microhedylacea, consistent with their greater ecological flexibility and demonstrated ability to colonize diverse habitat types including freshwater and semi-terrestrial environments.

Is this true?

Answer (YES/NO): NO